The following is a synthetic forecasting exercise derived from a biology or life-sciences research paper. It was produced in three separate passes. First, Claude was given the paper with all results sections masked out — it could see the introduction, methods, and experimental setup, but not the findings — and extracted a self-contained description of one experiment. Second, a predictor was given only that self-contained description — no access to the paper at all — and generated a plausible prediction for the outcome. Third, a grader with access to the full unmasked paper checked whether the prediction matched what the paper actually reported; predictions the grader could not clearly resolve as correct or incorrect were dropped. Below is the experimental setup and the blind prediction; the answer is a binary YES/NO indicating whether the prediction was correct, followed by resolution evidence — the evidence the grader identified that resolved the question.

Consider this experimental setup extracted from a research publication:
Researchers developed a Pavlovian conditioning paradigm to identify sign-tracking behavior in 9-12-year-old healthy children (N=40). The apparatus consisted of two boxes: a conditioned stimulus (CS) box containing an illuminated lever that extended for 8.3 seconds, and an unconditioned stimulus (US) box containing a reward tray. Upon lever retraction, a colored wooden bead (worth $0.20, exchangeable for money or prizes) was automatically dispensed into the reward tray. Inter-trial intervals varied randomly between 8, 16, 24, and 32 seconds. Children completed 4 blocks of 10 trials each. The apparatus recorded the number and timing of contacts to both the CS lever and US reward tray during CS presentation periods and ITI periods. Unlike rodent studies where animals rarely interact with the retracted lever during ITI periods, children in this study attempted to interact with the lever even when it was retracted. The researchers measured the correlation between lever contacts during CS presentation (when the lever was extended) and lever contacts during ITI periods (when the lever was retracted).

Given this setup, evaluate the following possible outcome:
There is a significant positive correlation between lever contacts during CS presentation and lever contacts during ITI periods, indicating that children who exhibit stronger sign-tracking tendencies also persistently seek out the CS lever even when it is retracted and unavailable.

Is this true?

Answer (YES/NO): YES